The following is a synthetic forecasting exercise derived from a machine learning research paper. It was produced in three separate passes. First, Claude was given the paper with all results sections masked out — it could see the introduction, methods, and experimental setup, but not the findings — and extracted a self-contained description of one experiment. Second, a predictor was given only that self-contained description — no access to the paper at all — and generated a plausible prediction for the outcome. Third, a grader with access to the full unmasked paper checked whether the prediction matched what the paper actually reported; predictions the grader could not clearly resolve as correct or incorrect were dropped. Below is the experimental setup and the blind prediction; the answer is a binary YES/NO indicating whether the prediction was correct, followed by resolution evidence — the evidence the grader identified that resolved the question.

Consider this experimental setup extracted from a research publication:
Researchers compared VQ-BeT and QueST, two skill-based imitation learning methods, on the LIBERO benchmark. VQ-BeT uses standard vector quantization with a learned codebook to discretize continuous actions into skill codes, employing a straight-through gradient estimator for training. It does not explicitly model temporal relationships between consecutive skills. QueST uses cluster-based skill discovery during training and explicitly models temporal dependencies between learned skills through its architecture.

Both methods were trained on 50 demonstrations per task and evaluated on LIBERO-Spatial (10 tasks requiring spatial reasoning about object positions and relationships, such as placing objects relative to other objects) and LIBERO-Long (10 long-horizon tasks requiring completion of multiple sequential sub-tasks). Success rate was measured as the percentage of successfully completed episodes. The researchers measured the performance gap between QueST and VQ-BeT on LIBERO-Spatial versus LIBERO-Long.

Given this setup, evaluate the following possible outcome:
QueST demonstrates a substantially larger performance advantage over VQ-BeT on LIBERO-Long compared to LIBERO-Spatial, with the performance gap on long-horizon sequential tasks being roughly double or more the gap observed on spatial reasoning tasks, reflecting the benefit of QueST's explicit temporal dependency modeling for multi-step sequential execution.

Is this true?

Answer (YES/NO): NO